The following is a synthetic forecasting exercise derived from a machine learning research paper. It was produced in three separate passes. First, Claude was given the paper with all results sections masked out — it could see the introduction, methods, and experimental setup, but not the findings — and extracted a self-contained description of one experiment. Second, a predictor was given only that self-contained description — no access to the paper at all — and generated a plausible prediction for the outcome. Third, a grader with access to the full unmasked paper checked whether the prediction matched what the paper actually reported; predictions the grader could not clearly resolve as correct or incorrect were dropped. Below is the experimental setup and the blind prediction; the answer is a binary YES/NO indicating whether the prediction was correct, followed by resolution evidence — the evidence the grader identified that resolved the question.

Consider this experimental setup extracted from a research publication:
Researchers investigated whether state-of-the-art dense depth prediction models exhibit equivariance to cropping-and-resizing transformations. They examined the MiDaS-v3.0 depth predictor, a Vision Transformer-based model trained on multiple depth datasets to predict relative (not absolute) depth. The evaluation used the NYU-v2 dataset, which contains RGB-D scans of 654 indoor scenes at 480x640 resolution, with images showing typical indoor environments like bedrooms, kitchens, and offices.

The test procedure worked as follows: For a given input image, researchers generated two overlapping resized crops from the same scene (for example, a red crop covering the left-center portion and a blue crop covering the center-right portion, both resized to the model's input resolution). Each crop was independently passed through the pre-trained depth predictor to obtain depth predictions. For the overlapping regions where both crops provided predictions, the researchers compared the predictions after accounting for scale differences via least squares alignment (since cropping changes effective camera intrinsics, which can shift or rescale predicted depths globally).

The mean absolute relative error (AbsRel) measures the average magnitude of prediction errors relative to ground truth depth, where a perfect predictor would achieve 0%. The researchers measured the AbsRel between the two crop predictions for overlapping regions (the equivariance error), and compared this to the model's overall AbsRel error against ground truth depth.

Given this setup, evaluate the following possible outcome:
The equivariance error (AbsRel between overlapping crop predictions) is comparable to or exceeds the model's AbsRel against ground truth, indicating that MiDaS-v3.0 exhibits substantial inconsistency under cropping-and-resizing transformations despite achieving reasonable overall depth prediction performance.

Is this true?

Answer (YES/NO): YES